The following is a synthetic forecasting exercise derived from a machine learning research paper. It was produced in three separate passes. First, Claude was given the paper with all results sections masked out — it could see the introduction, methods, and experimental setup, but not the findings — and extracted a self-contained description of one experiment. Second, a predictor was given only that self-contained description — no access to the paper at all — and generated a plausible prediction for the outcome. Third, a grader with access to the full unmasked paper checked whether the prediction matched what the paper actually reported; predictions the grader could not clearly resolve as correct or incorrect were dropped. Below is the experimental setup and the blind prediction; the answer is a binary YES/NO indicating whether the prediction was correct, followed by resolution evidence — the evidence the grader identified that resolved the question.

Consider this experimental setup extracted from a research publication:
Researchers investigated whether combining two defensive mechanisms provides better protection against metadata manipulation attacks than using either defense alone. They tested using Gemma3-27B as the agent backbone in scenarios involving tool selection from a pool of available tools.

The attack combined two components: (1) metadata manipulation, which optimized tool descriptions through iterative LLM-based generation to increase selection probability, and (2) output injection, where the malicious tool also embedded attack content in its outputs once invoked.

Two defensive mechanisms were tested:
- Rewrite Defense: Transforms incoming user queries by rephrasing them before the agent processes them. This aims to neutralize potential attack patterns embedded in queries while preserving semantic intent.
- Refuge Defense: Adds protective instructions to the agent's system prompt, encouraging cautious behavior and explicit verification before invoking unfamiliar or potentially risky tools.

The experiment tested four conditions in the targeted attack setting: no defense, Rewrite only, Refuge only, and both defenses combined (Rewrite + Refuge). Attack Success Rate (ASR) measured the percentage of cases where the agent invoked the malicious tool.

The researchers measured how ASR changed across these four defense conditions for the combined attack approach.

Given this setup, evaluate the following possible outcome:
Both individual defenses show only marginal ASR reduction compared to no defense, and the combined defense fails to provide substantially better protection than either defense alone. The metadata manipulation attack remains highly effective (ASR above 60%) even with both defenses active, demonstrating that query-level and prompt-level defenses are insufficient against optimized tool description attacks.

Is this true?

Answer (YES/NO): NO